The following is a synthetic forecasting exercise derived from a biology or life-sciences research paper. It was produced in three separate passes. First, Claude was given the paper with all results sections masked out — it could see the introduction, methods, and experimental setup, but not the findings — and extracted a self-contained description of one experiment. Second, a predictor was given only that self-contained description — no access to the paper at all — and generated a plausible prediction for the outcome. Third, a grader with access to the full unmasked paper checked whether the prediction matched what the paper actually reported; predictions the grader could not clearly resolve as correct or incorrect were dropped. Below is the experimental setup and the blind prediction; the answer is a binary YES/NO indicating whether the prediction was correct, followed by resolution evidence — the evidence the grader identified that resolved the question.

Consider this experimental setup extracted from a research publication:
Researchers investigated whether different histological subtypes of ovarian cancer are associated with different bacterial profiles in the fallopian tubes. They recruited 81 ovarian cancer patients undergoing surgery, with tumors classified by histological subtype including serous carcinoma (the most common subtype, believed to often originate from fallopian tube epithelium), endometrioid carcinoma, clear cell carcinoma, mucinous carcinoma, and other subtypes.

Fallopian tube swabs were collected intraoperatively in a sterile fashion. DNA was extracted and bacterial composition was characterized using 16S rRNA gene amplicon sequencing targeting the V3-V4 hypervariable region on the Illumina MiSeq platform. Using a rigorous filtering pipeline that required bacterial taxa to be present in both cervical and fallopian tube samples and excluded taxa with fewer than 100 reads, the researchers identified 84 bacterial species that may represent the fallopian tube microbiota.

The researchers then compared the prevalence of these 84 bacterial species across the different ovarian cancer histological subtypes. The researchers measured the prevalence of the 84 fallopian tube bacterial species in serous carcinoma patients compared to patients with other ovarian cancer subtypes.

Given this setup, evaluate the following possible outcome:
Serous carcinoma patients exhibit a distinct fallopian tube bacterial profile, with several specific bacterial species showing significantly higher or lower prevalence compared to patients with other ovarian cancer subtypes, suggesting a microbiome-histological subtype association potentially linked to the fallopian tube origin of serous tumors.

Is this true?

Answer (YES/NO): NO